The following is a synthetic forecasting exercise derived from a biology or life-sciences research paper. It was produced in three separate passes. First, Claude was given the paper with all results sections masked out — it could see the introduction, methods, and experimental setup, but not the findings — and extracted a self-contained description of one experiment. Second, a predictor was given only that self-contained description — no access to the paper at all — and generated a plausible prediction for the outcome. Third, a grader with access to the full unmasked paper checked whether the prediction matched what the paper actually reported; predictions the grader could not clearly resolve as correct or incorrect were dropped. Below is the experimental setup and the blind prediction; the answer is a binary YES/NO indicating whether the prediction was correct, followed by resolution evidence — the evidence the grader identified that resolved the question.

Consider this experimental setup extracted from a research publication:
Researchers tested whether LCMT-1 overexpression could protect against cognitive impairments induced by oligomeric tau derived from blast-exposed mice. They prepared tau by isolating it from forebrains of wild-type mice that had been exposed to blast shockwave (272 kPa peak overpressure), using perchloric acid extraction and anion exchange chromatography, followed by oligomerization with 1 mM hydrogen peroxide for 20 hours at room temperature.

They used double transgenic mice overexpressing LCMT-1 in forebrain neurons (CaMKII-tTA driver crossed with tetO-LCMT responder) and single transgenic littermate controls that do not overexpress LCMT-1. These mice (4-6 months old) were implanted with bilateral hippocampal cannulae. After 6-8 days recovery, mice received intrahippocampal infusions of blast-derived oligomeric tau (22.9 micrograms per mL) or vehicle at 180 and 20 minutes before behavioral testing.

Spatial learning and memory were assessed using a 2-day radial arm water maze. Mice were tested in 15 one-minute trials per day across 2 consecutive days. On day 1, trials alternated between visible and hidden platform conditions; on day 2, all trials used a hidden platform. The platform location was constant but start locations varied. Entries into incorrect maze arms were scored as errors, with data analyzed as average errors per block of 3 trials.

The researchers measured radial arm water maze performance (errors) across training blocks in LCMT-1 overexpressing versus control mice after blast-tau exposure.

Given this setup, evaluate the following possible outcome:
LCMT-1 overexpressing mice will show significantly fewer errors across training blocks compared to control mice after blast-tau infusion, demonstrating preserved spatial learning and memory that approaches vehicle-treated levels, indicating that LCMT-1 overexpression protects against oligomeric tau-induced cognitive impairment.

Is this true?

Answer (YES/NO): YES